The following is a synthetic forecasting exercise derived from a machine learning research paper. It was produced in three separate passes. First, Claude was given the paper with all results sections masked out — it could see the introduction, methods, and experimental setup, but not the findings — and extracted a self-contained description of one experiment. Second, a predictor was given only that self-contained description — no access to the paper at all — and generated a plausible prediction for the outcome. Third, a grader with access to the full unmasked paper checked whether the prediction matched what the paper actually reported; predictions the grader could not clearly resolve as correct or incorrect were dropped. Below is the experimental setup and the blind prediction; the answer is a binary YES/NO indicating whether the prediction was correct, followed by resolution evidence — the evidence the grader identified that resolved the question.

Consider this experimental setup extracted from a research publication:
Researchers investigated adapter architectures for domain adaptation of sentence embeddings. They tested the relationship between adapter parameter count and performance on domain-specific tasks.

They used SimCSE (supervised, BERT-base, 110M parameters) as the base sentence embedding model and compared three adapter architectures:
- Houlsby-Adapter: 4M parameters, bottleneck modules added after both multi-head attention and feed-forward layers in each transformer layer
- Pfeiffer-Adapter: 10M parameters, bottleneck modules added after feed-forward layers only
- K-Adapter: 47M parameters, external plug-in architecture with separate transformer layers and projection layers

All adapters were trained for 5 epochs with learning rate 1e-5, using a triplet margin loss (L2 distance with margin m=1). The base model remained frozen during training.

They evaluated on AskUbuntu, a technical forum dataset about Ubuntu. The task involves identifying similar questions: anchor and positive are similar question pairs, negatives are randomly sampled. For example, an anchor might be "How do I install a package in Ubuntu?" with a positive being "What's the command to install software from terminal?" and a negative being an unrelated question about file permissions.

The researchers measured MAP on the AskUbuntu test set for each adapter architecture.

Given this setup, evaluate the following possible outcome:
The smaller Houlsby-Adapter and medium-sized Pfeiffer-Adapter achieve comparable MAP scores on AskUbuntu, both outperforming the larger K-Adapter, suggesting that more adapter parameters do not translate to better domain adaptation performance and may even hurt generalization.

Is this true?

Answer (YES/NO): YES